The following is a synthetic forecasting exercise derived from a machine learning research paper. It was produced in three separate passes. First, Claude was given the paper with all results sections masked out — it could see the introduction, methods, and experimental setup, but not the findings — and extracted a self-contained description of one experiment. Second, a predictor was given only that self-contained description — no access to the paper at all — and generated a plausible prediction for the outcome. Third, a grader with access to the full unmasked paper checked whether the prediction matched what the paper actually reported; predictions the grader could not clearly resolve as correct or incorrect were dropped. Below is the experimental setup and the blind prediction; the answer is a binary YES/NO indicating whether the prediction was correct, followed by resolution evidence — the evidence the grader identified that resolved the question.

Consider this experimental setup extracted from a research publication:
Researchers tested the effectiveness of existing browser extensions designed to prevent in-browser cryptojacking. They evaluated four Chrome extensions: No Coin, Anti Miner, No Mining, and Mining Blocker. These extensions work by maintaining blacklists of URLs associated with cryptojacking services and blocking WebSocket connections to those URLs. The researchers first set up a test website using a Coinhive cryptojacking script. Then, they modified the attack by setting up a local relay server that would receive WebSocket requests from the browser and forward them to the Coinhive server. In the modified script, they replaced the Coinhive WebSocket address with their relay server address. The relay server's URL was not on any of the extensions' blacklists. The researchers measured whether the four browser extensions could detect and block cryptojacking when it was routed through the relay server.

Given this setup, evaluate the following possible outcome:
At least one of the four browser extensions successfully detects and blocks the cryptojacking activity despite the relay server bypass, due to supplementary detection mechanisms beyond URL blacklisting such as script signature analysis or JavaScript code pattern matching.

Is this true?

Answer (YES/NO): NO